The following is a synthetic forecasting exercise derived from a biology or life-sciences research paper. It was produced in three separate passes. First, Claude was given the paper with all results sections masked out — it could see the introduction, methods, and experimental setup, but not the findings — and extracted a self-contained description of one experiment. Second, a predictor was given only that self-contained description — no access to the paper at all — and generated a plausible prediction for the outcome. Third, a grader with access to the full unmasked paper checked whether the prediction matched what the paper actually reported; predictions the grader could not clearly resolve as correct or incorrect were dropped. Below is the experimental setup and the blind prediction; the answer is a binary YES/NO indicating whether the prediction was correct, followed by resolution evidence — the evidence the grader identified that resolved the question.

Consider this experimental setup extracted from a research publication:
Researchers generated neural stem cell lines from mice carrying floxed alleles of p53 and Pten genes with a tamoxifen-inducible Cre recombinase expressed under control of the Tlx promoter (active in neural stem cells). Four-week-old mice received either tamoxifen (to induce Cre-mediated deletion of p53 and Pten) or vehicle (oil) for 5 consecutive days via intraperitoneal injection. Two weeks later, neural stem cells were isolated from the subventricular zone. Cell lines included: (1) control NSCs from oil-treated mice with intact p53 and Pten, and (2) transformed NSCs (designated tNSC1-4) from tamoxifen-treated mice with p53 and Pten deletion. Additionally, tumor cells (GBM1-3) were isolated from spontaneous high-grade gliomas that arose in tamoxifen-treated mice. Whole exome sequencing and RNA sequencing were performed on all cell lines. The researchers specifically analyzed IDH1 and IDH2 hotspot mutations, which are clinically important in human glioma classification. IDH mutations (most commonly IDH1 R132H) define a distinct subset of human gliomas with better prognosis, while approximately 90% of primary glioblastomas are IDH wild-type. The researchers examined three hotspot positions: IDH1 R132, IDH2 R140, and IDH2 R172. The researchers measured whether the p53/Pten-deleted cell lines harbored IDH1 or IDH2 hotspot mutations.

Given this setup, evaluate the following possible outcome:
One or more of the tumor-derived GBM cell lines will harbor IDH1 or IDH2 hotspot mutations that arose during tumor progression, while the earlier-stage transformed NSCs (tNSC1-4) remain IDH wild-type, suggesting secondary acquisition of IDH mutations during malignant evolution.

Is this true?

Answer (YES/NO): NO